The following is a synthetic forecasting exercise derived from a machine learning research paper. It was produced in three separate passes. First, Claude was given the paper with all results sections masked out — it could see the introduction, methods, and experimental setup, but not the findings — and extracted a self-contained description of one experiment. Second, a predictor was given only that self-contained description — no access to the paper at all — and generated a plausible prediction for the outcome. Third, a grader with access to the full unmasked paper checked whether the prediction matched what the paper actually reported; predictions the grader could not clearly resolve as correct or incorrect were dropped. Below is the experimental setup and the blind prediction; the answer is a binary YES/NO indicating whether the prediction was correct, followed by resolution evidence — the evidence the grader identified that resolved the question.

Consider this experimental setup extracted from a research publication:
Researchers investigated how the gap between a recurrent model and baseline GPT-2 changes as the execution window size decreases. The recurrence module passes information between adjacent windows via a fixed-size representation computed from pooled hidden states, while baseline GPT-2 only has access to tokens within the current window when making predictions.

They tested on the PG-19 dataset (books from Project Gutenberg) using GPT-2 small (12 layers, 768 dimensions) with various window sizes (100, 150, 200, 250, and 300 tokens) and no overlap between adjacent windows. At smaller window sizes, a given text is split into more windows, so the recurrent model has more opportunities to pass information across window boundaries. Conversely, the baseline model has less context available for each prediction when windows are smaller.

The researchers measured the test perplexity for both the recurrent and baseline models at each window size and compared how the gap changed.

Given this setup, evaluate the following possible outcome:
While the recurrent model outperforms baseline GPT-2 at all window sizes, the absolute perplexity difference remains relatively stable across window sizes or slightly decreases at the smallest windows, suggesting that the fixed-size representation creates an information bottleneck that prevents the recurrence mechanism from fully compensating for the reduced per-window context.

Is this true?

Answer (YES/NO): NO